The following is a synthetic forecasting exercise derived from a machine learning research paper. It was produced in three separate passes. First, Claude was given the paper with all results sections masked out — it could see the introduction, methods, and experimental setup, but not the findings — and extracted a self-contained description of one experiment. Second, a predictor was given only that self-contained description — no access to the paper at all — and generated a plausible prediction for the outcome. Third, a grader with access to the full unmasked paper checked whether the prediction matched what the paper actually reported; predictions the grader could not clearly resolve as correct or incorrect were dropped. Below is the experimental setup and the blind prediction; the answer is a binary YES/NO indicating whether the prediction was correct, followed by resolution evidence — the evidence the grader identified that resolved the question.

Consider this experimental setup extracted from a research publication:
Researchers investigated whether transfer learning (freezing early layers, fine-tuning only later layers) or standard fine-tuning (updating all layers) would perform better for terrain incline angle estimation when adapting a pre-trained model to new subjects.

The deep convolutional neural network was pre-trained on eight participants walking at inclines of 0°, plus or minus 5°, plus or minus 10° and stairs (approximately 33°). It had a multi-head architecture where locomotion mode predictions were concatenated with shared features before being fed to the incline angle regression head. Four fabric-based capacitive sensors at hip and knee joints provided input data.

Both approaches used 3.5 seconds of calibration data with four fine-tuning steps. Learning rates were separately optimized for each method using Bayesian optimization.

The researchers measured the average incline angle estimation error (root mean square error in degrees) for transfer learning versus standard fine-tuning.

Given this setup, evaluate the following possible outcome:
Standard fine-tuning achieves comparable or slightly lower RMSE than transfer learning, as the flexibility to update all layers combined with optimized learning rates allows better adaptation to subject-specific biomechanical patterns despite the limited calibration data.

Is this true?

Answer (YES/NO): YES